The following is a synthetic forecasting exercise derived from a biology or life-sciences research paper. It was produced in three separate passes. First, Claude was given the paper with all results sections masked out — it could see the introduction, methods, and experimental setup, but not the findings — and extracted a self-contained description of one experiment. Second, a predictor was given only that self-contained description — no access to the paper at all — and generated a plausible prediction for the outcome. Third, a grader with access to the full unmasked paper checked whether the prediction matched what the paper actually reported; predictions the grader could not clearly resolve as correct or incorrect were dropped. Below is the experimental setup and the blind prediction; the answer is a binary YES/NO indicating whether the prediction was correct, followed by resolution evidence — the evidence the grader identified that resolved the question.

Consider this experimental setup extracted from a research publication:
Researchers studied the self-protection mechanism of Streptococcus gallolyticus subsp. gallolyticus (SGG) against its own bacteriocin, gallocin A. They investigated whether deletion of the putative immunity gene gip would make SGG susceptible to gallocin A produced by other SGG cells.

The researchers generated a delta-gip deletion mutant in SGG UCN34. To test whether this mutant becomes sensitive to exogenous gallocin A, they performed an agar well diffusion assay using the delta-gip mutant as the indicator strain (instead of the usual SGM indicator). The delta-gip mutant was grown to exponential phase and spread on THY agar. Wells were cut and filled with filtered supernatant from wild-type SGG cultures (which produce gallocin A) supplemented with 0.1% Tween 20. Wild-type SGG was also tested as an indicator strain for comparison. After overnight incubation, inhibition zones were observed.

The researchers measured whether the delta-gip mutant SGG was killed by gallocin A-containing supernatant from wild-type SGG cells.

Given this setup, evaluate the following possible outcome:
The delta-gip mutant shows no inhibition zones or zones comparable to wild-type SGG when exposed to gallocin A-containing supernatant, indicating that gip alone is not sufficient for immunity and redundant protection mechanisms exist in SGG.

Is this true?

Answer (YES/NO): NO